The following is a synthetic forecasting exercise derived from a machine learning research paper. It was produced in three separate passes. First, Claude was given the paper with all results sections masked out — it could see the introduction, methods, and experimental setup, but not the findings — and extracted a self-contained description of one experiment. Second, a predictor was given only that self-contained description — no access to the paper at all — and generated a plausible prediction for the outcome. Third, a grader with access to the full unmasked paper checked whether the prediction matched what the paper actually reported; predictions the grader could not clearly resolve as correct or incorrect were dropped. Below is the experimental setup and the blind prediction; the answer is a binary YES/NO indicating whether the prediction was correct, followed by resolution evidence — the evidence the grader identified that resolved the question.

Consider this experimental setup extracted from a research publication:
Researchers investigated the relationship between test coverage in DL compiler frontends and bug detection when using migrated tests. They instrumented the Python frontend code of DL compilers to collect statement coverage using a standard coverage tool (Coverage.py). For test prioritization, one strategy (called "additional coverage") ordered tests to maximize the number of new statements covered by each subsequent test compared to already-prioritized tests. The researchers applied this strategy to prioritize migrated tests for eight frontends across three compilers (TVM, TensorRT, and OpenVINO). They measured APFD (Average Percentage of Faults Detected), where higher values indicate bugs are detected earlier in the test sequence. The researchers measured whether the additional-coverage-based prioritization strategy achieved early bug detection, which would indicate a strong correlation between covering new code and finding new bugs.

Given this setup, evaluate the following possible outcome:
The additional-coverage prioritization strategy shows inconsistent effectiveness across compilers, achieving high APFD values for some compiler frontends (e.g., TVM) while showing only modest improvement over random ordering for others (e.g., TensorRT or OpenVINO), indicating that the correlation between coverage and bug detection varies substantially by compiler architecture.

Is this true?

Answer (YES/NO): NO